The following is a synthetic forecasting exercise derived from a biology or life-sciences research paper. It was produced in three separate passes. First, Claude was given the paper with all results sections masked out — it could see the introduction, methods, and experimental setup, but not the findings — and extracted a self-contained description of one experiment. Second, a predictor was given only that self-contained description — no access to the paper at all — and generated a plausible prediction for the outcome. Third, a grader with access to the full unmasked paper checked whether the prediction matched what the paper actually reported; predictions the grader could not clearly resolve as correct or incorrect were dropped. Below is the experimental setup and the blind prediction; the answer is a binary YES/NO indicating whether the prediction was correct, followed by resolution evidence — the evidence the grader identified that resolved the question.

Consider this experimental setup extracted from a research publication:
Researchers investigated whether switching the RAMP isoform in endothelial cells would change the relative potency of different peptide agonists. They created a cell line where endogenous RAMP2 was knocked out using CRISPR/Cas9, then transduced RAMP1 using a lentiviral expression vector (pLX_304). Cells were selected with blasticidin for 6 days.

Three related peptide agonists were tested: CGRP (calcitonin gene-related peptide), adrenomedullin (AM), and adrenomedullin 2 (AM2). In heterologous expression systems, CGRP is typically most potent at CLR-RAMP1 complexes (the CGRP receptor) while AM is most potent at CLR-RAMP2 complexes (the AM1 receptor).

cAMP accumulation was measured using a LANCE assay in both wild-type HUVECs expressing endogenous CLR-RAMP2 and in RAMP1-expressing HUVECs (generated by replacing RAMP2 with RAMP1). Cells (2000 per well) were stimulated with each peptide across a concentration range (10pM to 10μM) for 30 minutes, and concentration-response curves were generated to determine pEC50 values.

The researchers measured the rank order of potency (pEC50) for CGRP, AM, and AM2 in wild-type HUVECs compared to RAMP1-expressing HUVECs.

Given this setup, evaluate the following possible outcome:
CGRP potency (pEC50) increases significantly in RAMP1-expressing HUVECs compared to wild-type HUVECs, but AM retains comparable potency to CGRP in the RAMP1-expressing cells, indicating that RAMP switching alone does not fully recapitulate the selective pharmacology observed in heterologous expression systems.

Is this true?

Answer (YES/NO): NO